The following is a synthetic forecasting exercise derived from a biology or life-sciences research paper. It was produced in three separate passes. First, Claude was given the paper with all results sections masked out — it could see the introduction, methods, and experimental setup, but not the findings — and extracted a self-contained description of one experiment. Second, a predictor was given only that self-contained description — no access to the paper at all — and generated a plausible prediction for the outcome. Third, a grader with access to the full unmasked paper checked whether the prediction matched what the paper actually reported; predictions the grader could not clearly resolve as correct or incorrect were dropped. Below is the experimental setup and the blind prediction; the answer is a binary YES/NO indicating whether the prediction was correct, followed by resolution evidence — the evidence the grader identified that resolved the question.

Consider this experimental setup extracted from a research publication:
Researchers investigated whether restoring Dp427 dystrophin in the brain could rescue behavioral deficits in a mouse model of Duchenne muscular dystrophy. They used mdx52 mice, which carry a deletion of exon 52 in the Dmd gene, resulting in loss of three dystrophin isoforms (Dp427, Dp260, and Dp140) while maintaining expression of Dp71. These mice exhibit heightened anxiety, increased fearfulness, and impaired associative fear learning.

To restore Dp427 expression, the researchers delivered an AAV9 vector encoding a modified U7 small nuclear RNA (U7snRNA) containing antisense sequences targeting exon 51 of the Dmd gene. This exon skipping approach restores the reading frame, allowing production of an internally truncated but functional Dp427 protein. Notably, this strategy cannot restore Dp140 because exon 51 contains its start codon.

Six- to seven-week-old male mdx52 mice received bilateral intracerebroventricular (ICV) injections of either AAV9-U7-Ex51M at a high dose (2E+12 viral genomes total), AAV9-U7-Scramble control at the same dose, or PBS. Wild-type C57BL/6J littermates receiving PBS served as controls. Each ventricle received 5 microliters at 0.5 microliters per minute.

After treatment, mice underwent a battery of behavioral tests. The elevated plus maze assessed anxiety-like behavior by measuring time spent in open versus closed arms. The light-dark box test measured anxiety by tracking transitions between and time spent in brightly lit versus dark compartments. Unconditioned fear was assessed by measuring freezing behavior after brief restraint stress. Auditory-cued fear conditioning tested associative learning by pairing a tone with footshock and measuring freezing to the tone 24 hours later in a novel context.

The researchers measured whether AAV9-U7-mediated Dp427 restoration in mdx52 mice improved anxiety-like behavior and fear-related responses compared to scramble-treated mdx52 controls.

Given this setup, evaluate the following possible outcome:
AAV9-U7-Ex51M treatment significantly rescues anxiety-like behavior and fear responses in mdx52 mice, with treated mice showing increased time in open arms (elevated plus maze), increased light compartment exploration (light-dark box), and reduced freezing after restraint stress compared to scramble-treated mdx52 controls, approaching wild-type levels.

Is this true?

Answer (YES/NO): NO